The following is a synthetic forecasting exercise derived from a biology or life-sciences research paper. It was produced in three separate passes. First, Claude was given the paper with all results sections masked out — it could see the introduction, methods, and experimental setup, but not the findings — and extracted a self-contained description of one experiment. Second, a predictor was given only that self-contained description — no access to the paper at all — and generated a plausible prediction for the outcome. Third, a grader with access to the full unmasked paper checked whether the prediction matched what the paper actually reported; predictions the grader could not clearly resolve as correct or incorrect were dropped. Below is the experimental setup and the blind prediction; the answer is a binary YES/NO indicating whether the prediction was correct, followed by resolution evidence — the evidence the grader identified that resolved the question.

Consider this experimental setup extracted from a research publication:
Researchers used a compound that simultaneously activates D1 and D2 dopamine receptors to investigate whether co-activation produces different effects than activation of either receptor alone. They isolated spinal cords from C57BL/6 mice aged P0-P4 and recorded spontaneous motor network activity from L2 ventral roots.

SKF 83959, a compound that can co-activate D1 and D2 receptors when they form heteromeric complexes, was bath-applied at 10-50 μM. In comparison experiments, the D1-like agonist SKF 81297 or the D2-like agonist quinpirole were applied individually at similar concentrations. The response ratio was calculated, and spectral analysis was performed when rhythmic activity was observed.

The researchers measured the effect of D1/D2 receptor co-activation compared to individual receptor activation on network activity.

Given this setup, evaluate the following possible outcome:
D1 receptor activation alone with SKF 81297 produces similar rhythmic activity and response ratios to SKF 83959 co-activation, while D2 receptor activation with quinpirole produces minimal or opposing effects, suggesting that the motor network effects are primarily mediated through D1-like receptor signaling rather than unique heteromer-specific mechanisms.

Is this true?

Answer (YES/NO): NO